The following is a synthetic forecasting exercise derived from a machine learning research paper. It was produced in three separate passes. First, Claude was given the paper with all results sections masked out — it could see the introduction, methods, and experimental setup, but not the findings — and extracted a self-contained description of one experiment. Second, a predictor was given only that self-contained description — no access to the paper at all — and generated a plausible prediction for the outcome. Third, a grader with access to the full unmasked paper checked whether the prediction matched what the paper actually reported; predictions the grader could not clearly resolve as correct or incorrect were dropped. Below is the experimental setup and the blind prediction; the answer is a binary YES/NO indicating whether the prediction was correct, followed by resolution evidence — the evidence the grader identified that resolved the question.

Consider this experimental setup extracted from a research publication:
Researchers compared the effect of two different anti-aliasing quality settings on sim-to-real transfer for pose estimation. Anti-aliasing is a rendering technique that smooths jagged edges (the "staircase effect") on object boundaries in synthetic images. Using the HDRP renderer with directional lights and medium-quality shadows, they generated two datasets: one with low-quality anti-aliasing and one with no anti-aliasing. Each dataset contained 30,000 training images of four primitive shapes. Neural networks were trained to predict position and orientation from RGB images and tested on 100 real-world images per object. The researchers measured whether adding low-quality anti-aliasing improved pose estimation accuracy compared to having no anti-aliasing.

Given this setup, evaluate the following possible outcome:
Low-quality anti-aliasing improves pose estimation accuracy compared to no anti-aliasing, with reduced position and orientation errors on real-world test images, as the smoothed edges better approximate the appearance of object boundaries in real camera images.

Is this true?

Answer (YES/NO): YES